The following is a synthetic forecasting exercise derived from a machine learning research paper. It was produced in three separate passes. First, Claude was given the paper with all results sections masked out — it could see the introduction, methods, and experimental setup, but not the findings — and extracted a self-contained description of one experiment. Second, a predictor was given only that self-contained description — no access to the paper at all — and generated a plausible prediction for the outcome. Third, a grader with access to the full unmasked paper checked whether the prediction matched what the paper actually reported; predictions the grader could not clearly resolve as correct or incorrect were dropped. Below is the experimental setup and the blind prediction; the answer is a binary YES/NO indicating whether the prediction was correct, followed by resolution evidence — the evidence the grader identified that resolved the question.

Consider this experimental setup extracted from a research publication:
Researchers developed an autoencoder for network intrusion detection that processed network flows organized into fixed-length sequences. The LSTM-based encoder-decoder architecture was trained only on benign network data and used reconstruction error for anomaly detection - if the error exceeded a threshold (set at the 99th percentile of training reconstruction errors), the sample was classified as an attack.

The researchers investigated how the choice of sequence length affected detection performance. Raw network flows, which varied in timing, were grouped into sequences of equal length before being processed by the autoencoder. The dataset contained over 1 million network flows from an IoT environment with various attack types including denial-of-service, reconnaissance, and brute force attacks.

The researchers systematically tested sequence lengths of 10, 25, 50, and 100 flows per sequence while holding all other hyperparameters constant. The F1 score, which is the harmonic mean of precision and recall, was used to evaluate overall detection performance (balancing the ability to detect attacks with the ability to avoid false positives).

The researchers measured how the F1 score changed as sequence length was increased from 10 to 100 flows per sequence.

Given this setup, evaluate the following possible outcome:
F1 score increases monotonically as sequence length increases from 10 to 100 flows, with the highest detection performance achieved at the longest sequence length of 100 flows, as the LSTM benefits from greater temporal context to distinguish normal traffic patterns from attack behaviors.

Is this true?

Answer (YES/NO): YES